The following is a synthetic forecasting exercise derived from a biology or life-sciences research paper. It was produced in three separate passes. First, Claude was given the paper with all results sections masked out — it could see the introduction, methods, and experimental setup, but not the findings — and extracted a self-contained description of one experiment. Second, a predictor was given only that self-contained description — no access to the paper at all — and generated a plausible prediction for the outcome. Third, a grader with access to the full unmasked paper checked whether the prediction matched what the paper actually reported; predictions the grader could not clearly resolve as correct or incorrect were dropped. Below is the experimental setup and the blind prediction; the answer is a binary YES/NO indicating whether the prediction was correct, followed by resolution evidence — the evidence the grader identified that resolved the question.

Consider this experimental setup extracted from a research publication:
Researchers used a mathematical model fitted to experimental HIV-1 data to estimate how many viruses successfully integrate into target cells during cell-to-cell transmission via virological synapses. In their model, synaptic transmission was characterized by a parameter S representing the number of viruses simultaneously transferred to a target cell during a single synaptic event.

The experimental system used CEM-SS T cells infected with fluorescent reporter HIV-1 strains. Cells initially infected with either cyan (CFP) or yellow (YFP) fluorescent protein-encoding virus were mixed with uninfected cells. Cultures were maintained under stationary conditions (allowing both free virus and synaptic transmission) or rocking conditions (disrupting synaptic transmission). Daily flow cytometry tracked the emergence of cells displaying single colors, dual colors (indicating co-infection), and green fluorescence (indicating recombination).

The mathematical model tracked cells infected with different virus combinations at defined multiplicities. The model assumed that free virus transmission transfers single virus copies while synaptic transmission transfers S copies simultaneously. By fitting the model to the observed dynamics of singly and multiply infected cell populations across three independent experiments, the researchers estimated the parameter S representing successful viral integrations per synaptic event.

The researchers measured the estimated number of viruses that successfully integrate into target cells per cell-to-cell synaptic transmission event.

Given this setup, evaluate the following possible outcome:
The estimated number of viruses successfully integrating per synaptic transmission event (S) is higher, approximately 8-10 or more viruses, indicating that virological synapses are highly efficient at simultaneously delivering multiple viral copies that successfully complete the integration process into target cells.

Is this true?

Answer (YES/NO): NO